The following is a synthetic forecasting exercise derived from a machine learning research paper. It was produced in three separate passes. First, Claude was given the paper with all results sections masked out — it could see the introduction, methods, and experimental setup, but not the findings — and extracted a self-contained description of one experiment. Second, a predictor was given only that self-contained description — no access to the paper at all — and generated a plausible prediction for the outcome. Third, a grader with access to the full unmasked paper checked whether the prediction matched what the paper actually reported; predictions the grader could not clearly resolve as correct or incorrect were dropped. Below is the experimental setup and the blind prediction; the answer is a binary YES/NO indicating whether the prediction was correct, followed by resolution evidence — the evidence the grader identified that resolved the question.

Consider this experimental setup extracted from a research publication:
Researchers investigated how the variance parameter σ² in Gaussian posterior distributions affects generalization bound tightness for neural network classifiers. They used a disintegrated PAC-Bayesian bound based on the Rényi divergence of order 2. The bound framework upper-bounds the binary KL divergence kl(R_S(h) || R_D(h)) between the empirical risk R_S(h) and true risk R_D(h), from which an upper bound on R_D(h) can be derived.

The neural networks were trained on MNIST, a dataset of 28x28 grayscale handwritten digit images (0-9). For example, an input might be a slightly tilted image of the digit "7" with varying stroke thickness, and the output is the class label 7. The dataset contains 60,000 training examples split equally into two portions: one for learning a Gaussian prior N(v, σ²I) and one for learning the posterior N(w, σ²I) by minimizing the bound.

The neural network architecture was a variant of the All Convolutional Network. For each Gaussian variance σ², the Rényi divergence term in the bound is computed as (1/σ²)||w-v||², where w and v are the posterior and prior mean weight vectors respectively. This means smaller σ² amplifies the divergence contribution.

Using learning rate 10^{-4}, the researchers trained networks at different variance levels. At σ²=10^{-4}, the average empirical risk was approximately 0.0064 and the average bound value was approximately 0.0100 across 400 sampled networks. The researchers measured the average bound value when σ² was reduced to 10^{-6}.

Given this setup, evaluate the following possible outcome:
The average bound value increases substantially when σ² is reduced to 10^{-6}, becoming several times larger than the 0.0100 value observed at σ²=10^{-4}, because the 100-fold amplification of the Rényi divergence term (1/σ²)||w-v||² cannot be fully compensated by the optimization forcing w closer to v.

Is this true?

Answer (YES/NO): NO